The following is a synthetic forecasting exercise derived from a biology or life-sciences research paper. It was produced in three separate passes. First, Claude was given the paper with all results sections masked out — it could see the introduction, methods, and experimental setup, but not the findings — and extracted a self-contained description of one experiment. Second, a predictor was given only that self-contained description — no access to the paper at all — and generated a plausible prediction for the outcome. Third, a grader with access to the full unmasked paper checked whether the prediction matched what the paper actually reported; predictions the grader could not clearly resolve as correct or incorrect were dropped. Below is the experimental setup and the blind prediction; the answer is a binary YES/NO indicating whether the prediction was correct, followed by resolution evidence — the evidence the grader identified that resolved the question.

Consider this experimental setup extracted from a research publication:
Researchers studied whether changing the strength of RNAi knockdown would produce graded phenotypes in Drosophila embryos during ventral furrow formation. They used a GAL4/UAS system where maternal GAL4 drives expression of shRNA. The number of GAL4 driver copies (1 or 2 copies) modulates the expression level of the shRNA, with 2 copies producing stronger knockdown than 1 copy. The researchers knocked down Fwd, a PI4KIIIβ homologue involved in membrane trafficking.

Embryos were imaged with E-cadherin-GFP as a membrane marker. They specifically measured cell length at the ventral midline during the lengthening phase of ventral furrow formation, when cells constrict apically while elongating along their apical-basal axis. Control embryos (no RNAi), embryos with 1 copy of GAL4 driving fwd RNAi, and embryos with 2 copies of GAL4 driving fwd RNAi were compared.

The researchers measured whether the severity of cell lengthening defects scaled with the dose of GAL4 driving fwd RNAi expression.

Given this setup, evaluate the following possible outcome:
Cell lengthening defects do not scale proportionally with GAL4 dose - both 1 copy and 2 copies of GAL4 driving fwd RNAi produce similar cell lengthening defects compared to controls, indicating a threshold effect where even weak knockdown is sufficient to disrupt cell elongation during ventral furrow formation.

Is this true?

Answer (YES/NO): YES